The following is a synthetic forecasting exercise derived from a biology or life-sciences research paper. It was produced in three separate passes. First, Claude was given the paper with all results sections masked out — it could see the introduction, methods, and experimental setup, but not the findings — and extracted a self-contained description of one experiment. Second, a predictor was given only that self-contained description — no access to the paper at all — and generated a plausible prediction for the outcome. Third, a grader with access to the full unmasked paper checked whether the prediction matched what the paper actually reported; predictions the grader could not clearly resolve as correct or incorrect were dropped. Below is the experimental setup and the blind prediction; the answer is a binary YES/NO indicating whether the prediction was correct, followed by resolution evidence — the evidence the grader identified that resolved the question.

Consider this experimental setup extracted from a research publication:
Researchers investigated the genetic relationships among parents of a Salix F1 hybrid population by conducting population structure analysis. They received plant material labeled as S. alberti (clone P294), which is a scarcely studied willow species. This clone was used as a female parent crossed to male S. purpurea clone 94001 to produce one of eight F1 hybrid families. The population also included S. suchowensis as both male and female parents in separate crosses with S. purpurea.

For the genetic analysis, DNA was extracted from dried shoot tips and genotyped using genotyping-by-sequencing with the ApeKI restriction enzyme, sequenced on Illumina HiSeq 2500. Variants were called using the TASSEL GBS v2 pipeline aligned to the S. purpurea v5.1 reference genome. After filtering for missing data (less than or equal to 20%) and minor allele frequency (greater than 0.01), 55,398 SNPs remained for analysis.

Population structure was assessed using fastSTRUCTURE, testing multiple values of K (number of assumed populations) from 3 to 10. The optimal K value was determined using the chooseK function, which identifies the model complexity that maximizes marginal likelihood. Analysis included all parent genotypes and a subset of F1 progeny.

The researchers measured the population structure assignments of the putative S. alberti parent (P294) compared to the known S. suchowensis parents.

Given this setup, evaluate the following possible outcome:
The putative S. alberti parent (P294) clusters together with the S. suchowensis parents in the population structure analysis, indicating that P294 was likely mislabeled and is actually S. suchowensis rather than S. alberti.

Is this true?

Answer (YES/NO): YES